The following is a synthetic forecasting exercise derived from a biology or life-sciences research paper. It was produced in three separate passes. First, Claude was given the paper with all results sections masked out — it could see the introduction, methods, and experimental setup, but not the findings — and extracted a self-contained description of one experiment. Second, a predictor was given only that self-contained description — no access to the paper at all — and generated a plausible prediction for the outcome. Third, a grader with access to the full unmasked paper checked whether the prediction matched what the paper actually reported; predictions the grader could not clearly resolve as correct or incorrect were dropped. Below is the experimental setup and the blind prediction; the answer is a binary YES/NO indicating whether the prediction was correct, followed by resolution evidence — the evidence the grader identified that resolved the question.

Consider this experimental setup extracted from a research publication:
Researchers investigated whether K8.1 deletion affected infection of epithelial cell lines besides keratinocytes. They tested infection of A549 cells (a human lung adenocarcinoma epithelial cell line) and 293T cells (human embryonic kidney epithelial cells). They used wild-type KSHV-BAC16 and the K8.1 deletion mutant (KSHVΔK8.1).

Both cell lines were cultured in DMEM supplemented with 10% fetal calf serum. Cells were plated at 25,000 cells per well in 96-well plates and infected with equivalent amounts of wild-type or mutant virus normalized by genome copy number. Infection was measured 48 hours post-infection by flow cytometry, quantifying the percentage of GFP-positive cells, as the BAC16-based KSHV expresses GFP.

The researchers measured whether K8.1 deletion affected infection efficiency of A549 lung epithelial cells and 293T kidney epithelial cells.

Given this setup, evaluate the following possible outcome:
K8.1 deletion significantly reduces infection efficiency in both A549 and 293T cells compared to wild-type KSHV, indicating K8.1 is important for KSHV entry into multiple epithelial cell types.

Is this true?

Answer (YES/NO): YES